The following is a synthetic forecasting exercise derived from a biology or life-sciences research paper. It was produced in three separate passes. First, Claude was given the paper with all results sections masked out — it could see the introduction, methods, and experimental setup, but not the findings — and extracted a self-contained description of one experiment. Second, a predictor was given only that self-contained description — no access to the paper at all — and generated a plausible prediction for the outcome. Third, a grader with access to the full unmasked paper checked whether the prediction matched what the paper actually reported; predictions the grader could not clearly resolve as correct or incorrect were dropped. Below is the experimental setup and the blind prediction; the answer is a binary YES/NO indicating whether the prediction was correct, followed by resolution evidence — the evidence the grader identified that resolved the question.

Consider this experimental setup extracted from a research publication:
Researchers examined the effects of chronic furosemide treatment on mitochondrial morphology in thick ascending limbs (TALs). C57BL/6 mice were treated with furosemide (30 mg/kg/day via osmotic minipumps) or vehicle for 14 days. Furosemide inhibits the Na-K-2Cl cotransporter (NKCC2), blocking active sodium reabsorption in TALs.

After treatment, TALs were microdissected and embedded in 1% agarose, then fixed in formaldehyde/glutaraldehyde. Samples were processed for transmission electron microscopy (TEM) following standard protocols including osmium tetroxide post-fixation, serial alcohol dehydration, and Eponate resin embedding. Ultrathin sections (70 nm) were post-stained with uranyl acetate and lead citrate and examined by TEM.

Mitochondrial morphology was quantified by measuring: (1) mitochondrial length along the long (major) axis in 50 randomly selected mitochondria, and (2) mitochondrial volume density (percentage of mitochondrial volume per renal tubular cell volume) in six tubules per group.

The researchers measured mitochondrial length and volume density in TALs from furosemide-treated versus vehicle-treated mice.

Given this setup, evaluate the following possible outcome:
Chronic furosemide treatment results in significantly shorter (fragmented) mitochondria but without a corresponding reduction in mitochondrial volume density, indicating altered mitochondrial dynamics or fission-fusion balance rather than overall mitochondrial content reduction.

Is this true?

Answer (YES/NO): NO